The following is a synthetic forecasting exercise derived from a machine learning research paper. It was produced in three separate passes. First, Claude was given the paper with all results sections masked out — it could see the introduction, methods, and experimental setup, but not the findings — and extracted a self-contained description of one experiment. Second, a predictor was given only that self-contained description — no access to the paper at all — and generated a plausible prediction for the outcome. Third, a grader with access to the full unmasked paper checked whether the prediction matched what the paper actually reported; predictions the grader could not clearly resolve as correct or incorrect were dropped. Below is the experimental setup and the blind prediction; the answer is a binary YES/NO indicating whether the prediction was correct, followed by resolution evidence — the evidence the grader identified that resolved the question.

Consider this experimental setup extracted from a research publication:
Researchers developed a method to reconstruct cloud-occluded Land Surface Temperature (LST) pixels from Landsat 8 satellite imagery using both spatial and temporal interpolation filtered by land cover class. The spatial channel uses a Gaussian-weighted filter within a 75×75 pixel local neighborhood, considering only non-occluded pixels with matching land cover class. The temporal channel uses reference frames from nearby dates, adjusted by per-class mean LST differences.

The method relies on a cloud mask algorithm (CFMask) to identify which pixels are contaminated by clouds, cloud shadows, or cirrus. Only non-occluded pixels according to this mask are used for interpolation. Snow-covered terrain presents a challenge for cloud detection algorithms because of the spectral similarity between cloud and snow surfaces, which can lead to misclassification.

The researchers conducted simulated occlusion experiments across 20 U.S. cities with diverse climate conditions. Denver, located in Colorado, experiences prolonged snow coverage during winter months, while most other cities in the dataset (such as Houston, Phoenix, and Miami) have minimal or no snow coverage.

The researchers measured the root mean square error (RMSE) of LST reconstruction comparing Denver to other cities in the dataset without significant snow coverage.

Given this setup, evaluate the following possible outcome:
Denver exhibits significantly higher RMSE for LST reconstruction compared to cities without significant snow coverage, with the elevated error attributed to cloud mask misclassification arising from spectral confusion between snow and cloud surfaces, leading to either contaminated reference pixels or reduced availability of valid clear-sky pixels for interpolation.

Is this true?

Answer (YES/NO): YES